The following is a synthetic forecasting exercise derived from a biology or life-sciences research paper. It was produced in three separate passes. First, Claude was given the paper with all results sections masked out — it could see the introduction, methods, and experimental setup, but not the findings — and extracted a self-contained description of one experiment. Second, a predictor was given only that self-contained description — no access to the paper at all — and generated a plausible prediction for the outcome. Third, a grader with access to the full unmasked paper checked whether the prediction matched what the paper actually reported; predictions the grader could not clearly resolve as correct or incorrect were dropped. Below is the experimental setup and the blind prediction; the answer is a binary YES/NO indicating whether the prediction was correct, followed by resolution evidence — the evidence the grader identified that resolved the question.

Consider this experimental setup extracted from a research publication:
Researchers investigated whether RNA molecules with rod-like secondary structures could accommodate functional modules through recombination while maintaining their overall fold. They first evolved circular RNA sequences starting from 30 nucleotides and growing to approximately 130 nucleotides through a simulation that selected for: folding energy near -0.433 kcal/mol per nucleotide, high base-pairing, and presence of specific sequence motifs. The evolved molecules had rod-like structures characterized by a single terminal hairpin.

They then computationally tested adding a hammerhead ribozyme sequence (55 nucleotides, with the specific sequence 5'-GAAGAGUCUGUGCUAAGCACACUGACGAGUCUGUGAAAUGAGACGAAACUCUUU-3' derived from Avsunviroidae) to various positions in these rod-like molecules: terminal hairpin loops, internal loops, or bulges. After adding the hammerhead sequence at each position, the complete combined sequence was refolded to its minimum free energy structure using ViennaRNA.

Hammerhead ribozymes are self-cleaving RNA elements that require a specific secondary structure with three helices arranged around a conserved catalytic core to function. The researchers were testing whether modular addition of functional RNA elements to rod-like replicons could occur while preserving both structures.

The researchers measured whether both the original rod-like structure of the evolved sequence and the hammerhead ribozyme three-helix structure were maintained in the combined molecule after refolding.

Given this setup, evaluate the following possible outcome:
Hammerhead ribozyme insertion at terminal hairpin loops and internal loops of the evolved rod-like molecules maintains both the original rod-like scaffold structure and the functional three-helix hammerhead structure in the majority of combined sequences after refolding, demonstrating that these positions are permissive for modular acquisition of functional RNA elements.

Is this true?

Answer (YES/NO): NO